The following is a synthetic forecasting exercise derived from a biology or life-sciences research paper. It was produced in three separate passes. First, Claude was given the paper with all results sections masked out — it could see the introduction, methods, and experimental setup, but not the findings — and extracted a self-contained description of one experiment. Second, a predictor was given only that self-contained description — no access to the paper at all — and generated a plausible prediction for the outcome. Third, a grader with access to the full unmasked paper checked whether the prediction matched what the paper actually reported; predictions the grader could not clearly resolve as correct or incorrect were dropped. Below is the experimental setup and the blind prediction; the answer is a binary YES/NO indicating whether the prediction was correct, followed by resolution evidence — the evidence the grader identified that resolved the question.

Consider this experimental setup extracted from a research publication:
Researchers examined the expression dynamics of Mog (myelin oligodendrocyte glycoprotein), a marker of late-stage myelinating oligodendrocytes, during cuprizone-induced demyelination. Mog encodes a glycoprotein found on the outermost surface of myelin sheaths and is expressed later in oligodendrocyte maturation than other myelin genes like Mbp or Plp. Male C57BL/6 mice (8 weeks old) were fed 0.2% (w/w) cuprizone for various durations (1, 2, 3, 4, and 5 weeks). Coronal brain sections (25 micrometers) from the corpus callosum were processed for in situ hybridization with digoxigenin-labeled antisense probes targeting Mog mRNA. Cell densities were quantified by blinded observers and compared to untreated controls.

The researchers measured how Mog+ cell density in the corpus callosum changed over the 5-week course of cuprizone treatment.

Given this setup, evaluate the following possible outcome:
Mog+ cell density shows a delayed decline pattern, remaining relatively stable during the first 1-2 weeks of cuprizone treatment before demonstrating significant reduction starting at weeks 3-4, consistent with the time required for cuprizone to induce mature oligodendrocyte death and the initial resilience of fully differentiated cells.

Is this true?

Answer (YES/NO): NO